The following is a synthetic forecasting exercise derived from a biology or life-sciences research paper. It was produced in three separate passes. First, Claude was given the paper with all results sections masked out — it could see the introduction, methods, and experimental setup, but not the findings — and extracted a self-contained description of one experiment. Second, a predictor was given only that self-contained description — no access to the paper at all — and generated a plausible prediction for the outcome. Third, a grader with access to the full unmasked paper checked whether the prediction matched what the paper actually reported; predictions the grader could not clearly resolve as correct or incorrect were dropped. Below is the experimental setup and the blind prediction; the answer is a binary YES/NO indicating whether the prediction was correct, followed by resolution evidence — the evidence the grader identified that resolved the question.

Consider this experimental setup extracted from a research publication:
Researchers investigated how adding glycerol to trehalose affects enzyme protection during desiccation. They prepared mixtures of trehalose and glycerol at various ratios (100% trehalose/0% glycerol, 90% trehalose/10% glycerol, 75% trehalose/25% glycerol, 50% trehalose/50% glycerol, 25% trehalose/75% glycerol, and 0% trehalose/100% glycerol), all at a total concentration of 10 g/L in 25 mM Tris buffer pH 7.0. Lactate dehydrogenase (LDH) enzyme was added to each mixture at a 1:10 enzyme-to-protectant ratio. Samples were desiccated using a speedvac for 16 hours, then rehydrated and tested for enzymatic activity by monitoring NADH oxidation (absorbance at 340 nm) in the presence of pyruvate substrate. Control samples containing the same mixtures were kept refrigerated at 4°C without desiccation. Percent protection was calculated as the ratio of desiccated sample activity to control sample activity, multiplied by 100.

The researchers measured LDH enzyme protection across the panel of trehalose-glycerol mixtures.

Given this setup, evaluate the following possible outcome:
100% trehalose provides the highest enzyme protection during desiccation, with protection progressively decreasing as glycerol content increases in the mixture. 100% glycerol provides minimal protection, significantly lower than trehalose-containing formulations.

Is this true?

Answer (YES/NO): NO